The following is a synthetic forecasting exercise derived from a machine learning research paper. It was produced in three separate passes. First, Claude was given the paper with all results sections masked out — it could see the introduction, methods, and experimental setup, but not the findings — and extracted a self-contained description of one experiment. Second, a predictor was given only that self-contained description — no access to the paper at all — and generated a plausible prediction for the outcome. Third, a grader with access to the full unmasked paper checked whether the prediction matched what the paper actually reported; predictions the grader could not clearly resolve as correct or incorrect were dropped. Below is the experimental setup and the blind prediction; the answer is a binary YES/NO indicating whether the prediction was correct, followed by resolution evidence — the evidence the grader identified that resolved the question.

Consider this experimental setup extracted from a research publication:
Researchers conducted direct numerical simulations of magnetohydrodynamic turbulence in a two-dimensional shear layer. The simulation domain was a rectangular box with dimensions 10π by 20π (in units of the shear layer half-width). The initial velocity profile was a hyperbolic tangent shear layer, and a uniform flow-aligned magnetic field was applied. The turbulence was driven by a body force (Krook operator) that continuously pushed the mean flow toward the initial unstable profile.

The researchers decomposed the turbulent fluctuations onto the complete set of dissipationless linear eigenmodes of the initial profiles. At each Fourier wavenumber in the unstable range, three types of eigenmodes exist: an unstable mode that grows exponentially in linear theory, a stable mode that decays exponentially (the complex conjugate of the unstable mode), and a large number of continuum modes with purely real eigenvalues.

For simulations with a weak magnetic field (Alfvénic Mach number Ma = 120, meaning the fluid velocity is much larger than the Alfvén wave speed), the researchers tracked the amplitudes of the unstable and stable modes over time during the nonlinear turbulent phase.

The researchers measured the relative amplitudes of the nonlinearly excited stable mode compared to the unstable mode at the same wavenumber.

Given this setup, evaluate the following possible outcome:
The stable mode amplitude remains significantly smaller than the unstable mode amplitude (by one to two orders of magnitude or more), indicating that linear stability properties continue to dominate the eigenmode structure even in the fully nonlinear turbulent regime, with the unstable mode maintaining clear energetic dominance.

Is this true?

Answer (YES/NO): NO